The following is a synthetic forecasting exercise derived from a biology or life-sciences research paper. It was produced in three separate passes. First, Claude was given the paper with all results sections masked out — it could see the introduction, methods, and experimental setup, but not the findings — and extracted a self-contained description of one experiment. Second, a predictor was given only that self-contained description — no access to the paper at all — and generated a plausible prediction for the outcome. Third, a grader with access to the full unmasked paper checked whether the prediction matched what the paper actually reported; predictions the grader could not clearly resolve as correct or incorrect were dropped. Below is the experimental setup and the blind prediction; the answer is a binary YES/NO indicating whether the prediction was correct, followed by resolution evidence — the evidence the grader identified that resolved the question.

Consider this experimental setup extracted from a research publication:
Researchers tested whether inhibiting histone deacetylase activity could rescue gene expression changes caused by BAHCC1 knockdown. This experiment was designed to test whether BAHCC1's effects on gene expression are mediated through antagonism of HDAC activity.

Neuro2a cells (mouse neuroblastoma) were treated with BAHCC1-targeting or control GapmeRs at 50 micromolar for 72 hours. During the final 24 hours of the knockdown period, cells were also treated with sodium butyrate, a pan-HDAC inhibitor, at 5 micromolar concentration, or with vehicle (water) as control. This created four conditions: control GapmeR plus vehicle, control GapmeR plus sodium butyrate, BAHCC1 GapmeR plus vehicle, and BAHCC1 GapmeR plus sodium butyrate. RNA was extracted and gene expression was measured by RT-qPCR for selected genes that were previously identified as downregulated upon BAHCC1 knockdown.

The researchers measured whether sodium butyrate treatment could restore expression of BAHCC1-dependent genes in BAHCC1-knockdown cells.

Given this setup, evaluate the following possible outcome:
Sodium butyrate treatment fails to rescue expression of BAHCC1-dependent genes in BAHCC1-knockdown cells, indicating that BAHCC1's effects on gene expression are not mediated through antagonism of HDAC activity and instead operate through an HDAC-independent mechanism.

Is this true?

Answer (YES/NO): NO